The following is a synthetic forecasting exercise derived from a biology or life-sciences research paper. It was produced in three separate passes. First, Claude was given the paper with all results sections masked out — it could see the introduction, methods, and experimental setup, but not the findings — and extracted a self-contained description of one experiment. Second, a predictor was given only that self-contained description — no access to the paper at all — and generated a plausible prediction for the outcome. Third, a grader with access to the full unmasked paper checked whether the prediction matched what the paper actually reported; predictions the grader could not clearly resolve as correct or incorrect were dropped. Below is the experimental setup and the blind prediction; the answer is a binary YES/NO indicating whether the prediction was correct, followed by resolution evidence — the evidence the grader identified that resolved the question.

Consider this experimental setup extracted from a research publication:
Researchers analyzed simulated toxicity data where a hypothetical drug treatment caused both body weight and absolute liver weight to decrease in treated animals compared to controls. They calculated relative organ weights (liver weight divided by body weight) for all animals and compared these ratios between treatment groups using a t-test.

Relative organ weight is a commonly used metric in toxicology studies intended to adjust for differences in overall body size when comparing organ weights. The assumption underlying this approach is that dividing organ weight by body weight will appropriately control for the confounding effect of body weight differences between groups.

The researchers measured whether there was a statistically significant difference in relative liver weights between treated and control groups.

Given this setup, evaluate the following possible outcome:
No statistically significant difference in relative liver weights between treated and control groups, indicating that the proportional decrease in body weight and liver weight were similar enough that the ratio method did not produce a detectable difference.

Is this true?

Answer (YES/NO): YES